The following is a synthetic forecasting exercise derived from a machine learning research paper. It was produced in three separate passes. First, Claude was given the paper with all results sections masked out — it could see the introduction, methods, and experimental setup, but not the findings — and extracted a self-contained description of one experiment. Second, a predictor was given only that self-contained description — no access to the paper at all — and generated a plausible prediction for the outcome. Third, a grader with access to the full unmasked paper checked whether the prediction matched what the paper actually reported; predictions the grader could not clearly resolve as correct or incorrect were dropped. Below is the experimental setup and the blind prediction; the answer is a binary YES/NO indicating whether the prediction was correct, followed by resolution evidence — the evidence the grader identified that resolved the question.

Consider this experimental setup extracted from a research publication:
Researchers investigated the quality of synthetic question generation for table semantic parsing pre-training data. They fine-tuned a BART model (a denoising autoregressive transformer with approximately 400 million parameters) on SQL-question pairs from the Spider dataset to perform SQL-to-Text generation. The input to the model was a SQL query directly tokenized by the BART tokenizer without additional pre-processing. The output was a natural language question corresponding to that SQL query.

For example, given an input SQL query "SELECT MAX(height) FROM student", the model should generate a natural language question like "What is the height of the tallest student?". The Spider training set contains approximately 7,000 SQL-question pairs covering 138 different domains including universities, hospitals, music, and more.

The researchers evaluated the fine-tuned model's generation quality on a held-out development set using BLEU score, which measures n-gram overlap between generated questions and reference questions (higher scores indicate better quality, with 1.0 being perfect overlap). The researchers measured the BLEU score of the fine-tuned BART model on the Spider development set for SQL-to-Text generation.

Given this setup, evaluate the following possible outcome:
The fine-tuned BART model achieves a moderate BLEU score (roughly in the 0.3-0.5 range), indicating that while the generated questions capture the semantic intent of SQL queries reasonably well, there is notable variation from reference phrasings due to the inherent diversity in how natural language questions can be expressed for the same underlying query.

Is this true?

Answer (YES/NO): NO